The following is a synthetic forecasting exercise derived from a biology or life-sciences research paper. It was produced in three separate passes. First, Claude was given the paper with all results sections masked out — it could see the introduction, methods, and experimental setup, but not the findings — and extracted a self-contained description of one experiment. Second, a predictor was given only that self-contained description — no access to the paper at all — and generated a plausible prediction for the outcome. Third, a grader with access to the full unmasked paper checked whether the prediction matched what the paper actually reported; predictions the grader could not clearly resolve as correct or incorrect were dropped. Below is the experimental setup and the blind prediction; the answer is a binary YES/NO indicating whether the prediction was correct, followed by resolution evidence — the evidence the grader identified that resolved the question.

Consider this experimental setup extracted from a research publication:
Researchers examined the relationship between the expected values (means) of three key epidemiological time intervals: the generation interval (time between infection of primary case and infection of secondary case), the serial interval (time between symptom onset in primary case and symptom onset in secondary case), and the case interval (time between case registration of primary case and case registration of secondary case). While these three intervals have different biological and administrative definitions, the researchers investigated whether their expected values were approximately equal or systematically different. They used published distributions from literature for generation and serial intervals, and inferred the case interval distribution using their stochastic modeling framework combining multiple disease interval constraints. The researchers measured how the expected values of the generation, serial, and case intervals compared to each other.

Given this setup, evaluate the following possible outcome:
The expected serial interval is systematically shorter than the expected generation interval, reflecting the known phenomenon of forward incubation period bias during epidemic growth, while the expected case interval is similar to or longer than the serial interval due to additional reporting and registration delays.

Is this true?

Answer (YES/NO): NO